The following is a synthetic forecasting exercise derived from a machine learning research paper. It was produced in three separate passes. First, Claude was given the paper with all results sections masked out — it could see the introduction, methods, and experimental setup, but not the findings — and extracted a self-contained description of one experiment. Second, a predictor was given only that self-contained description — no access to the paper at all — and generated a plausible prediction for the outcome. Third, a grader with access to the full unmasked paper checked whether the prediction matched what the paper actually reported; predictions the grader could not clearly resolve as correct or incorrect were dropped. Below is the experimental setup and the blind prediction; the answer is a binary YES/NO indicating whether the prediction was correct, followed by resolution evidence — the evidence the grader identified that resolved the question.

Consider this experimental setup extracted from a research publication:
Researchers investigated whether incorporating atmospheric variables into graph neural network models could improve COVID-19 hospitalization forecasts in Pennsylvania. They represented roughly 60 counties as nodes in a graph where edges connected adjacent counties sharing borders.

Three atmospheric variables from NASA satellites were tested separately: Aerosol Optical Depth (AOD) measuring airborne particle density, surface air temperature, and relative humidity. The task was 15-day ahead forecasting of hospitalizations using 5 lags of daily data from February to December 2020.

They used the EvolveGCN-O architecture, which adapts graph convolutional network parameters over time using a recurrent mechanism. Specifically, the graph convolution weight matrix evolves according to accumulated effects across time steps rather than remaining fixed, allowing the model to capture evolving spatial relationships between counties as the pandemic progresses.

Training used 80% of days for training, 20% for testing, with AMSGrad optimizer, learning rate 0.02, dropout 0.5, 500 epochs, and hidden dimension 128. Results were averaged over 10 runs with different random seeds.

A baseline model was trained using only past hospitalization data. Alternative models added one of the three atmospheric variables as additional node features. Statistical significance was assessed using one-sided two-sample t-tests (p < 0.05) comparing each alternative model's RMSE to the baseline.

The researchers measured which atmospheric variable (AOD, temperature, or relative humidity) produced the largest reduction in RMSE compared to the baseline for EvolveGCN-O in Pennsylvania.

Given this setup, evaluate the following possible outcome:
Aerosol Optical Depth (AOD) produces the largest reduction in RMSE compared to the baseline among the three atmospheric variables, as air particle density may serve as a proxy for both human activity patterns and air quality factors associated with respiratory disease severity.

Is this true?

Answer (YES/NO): NO